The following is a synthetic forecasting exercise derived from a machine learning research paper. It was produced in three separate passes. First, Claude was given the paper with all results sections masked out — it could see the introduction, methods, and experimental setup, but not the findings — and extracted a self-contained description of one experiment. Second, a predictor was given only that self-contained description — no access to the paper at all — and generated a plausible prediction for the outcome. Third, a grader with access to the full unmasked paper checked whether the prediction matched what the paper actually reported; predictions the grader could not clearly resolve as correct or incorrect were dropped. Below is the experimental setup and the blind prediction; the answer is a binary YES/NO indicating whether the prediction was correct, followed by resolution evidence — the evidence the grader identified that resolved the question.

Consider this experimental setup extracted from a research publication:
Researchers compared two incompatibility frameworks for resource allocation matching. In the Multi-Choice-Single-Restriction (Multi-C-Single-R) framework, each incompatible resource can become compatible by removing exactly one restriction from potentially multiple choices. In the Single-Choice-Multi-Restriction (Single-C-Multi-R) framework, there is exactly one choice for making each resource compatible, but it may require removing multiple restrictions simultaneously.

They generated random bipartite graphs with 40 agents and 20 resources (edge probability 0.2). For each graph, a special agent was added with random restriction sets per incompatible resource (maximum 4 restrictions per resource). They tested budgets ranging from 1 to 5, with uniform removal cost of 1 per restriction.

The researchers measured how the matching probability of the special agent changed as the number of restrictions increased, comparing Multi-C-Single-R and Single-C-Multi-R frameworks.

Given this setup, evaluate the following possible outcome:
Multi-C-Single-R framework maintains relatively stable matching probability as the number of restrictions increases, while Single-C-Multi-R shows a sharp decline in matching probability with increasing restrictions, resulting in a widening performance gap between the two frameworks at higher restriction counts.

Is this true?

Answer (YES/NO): NO